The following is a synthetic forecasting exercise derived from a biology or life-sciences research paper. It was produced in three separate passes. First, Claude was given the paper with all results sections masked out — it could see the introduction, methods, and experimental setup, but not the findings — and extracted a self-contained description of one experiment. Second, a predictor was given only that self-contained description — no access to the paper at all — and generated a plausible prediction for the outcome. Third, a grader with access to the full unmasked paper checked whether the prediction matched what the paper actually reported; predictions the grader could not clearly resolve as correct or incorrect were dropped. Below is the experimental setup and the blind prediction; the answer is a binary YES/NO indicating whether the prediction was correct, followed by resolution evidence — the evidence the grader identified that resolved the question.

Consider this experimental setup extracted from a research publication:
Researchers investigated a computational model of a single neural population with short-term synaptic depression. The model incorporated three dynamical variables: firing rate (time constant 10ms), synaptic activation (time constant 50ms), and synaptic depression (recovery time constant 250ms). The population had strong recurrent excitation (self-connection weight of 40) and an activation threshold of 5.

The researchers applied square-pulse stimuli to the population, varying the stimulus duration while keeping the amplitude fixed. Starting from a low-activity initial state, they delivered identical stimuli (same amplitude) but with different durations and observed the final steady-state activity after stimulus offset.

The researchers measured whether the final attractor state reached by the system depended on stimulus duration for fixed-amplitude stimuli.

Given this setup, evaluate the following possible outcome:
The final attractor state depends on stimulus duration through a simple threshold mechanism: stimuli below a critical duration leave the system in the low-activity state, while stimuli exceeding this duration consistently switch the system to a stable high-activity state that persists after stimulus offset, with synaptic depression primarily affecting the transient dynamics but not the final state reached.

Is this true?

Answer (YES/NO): NO